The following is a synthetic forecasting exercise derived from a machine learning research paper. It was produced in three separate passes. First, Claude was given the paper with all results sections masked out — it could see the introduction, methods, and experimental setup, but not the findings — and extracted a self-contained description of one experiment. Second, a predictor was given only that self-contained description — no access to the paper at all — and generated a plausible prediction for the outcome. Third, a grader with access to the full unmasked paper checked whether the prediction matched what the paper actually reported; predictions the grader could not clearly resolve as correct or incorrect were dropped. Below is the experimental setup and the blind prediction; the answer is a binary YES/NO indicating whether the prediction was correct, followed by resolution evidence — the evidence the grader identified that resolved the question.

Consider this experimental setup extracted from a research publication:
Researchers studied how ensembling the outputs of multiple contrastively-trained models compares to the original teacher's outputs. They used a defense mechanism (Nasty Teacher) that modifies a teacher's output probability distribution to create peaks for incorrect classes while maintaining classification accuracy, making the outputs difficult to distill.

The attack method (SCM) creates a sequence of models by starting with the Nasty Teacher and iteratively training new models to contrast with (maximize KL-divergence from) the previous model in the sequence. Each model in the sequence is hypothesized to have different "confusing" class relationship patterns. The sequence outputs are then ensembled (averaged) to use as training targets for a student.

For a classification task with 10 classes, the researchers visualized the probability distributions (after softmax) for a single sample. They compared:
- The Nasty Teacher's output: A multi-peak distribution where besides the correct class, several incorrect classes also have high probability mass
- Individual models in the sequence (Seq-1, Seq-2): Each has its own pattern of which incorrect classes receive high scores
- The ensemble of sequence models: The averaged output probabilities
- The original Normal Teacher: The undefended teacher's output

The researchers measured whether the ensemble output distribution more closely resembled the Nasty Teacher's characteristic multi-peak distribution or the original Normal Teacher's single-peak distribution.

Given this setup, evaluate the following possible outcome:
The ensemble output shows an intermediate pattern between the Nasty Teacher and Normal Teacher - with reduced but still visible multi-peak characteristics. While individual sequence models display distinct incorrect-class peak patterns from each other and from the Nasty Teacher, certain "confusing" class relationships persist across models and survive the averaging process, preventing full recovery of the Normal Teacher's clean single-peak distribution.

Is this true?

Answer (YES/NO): NO